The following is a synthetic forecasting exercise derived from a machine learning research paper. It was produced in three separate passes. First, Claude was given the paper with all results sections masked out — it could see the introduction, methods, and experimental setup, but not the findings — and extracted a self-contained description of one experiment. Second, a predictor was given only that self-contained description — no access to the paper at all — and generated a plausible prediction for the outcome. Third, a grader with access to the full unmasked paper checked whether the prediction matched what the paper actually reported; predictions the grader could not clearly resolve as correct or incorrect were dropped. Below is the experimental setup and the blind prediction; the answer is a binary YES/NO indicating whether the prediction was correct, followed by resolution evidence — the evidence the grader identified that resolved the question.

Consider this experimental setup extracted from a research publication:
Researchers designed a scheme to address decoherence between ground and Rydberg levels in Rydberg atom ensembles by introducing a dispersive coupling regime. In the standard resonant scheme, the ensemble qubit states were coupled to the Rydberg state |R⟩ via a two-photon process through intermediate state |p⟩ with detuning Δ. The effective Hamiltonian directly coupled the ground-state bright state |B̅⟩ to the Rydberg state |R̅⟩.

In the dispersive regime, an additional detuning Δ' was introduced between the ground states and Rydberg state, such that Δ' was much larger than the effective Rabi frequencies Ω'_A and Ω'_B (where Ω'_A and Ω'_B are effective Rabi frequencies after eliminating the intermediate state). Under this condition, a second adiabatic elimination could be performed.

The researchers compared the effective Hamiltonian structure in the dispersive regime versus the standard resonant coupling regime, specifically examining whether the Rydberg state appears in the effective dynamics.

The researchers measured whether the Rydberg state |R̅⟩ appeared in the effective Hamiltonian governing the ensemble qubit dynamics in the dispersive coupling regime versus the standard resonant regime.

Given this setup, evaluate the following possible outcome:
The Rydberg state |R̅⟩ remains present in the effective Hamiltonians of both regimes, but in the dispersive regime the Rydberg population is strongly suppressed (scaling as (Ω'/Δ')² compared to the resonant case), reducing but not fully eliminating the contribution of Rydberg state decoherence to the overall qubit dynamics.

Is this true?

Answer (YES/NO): NO